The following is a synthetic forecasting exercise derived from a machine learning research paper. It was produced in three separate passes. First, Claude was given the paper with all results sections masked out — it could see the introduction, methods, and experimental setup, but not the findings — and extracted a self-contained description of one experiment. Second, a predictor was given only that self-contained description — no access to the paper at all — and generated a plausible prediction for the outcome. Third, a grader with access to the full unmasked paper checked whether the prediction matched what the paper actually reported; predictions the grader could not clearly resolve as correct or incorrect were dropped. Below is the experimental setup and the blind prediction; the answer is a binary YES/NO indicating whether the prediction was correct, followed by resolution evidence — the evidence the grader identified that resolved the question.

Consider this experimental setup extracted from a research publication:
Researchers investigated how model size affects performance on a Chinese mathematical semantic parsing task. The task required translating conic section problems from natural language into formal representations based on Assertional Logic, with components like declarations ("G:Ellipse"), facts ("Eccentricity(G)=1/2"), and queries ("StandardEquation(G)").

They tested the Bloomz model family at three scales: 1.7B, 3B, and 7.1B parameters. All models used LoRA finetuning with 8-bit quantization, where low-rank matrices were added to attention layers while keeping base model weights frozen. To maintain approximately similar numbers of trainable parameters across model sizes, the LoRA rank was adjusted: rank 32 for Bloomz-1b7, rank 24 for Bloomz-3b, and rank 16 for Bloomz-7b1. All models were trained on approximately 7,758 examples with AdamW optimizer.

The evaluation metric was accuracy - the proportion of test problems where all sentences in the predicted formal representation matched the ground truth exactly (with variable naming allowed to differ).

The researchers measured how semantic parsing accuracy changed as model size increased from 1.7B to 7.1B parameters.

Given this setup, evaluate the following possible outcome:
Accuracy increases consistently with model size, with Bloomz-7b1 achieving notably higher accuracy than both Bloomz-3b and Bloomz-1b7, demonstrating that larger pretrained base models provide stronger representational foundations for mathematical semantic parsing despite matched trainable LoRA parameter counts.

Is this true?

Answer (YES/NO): YES